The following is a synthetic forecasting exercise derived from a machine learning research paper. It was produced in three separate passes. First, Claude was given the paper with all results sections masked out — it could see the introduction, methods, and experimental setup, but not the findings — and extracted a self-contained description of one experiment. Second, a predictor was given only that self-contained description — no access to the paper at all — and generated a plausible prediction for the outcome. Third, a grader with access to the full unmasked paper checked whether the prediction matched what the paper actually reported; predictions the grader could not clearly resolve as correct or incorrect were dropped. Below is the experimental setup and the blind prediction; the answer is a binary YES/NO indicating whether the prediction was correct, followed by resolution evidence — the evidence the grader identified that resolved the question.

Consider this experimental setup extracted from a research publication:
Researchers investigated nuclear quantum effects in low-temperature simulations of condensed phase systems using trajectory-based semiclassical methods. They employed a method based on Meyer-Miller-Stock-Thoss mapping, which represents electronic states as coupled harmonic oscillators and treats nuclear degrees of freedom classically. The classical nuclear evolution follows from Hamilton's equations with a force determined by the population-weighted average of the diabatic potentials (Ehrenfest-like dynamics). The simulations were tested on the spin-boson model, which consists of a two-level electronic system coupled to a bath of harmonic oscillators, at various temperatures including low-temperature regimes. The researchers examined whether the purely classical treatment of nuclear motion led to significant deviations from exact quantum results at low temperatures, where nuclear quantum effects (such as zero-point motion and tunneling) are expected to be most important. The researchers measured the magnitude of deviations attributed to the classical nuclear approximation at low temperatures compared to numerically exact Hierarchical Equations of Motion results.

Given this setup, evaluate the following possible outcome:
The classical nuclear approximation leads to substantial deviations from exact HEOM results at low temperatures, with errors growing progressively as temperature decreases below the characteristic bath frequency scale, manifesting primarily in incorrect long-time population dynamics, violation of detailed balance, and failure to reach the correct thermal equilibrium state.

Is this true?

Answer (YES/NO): NO